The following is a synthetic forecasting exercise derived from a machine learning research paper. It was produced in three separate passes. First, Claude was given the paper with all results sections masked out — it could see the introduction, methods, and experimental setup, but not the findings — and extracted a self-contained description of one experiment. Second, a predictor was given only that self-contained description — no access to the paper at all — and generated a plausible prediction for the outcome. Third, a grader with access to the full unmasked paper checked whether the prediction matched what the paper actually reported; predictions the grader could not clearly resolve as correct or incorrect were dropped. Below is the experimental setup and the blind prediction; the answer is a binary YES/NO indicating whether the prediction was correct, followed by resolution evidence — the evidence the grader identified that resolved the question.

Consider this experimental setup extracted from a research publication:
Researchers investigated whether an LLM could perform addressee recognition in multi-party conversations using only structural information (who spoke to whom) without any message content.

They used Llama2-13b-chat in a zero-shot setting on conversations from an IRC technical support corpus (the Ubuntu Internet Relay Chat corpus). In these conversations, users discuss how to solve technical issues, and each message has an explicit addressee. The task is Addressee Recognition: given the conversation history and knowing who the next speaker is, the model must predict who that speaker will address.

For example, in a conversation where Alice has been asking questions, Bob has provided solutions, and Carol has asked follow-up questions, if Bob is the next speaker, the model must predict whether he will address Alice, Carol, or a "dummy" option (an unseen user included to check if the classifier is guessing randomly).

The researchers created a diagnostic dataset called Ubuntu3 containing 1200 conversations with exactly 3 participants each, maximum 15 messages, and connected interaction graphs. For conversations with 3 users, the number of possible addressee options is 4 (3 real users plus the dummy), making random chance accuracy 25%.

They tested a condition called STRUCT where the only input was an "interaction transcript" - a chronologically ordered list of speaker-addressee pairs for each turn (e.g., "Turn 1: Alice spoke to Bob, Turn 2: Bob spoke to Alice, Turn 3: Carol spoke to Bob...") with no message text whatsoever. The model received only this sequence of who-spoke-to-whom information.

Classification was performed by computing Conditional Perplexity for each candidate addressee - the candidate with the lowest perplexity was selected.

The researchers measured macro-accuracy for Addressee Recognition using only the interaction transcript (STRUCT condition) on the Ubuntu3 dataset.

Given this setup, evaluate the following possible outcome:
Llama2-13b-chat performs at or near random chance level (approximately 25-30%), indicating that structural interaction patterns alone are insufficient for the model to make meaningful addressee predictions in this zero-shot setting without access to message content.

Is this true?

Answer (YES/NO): NO